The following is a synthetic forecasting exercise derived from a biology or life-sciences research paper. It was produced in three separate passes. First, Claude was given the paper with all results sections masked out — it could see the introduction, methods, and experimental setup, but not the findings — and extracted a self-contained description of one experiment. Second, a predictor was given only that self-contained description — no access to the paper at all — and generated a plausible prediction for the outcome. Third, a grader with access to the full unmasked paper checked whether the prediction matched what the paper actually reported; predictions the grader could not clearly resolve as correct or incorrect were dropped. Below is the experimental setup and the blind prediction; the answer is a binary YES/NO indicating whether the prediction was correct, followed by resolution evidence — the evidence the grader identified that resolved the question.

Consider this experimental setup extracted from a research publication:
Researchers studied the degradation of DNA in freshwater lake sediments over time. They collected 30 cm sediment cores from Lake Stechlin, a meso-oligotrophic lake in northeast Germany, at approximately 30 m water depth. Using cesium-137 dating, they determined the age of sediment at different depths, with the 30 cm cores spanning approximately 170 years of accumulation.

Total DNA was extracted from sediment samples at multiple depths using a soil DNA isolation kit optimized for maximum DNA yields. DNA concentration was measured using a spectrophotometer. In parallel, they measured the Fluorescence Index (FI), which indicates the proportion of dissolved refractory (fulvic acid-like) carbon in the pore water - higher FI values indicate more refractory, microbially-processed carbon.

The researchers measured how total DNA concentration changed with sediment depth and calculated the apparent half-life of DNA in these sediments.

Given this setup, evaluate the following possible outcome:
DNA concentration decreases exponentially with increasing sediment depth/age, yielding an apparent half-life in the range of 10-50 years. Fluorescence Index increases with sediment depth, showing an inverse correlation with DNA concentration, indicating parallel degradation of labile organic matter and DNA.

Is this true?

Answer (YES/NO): YES